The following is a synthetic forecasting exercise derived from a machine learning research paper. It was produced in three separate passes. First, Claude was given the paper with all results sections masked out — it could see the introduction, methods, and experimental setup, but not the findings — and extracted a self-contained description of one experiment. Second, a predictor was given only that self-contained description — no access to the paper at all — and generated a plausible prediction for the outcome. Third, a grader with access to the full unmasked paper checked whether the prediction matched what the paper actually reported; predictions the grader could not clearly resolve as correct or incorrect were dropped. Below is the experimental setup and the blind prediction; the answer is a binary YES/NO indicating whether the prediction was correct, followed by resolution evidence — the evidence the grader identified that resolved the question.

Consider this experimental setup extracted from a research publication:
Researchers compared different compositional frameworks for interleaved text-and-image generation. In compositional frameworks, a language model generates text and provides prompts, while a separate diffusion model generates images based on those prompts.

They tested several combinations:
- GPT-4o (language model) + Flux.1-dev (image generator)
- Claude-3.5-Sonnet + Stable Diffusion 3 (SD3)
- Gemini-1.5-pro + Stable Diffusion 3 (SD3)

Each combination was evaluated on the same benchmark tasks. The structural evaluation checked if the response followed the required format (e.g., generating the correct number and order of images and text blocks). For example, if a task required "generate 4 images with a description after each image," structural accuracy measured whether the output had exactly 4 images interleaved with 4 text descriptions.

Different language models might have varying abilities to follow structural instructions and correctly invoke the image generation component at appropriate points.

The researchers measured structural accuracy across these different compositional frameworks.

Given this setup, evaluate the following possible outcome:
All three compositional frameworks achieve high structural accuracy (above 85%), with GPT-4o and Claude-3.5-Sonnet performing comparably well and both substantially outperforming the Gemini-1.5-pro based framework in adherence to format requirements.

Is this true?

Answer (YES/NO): NO